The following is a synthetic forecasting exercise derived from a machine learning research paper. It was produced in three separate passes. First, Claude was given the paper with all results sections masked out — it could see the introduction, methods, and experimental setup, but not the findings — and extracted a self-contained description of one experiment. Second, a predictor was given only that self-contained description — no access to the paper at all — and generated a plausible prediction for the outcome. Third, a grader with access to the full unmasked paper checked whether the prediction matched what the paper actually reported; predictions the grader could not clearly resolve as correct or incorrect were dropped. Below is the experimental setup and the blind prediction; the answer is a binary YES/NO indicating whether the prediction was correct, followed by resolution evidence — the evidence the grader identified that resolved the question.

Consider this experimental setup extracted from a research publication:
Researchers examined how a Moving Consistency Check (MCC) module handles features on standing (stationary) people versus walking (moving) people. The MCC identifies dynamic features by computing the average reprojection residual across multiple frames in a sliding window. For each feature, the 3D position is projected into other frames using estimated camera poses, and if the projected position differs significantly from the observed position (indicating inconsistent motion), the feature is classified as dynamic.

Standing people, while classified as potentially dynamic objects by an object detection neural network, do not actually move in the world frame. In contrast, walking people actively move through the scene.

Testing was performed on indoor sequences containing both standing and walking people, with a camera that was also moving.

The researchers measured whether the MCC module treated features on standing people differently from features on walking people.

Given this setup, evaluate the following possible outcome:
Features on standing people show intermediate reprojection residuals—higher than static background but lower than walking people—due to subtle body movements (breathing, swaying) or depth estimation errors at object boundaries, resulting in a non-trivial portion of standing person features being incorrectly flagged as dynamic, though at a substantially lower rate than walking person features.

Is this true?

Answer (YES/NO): NO